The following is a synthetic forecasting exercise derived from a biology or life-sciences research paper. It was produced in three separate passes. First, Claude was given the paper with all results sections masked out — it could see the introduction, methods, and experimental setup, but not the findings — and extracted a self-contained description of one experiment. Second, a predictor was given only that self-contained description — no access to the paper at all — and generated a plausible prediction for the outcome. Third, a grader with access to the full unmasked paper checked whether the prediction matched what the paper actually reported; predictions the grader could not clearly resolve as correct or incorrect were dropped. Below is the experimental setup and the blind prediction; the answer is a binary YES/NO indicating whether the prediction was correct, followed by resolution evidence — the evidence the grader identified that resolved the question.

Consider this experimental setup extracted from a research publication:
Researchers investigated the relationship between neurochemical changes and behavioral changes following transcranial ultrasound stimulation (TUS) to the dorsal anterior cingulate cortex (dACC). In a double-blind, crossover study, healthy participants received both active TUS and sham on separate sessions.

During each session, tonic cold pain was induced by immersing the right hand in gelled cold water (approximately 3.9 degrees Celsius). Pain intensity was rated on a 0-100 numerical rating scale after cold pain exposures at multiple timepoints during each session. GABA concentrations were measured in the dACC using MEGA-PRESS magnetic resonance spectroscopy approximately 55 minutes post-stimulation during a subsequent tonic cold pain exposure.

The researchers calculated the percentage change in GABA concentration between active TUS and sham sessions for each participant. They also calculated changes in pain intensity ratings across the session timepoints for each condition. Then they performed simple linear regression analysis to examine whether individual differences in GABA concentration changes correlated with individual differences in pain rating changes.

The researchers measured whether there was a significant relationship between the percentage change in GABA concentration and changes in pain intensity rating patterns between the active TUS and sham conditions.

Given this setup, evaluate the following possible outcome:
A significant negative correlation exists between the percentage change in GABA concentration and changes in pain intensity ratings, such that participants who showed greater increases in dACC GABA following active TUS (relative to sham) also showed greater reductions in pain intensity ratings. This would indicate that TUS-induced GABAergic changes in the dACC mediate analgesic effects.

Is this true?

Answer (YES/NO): NO